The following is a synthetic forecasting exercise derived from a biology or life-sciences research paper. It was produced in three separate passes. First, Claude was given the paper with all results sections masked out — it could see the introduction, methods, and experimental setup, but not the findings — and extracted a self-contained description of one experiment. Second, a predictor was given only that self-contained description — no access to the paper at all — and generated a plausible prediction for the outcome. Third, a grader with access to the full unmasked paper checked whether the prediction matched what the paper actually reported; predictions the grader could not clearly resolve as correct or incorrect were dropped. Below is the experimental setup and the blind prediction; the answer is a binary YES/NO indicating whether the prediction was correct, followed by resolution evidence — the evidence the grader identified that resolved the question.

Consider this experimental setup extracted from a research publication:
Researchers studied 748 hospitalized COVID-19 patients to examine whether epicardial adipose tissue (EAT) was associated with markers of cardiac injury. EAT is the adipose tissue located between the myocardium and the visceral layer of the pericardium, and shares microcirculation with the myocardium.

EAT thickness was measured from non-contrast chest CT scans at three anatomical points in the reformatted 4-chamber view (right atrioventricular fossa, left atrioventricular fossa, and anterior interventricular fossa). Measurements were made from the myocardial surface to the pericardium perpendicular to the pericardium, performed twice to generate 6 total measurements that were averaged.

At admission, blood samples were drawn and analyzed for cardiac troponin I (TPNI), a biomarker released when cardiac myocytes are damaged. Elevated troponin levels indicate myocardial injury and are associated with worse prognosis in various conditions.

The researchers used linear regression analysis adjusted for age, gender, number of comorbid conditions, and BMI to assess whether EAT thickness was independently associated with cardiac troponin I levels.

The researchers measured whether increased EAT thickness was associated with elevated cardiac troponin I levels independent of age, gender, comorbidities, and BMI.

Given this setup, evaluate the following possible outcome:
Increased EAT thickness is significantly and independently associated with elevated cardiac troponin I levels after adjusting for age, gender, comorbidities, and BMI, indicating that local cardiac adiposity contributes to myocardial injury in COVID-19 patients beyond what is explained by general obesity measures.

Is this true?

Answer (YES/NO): YES